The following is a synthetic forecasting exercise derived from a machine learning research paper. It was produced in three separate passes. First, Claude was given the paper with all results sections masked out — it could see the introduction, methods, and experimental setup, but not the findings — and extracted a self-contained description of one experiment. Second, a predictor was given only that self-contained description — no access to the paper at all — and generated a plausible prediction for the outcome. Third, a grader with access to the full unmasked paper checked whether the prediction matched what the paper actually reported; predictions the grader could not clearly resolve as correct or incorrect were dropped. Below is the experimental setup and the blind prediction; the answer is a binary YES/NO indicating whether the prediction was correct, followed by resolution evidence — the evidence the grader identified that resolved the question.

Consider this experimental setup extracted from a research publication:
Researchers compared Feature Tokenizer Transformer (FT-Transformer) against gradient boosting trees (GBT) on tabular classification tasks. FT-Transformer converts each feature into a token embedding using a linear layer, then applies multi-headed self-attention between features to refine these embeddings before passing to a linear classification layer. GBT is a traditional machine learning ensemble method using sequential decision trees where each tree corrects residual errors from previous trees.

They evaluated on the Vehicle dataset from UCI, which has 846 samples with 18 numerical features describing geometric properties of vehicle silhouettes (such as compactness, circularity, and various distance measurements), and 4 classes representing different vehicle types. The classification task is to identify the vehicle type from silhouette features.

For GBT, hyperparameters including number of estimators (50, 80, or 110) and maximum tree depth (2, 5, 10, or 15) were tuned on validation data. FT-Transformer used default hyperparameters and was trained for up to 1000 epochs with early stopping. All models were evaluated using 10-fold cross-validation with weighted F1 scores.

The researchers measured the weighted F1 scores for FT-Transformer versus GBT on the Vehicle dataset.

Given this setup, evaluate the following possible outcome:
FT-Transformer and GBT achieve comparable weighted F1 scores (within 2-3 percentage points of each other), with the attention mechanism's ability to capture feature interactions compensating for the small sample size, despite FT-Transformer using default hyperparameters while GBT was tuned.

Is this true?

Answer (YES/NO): NO